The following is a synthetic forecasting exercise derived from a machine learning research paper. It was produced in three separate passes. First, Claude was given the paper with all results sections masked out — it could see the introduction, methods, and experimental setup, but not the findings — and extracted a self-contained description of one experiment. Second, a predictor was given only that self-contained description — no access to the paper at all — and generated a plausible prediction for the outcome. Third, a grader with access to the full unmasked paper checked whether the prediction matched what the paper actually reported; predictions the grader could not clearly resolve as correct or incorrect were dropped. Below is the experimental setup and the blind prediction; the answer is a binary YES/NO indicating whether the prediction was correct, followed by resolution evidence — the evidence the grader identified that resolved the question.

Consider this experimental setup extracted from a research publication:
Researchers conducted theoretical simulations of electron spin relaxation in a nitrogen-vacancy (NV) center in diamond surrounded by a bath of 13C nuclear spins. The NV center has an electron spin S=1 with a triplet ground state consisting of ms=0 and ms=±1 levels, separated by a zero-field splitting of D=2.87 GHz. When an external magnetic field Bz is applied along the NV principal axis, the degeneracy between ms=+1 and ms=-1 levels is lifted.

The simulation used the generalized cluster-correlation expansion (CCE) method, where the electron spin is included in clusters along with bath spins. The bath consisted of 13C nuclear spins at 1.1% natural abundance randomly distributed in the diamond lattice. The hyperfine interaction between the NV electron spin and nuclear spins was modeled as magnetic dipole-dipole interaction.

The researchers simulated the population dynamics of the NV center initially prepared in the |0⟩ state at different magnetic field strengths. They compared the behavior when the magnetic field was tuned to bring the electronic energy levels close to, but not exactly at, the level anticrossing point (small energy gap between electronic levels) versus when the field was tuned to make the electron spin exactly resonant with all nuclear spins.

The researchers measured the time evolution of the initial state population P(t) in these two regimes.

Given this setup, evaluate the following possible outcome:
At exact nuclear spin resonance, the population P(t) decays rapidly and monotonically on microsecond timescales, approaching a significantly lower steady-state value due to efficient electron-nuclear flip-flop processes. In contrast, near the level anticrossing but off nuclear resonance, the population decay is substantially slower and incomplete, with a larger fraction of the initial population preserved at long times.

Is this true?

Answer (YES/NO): YES